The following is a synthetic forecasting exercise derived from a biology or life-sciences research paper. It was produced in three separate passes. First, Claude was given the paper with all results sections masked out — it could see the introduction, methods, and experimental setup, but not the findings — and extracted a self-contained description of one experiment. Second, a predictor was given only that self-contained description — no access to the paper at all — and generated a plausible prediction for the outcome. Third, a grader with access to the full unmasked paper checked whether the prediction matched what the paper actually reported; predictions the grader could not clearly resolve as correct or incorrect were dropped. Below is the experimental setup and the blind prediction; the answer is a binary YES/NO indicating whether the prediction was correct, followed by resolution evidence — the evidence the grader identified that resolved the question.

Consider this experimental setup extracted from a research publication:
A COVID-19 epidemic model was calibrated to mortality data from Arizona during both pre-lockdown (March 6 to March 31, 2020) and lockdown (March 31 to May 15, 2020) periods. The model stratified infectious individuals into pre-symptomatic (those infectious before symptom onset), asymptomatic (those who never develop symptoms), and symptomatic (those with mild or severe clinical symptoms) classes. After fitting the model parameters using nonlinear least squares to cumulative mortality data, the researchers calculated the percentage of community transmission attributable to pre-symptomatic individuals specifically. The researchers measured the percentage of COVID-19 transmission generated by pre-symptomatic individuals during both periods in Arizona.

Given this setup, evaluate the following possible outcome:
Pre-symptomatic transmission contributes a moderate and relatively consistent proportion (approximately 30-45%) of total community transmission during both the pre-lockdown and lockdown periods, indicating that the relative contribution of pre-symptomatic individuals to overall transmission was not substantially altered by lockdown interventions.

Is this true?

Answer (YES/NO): NO